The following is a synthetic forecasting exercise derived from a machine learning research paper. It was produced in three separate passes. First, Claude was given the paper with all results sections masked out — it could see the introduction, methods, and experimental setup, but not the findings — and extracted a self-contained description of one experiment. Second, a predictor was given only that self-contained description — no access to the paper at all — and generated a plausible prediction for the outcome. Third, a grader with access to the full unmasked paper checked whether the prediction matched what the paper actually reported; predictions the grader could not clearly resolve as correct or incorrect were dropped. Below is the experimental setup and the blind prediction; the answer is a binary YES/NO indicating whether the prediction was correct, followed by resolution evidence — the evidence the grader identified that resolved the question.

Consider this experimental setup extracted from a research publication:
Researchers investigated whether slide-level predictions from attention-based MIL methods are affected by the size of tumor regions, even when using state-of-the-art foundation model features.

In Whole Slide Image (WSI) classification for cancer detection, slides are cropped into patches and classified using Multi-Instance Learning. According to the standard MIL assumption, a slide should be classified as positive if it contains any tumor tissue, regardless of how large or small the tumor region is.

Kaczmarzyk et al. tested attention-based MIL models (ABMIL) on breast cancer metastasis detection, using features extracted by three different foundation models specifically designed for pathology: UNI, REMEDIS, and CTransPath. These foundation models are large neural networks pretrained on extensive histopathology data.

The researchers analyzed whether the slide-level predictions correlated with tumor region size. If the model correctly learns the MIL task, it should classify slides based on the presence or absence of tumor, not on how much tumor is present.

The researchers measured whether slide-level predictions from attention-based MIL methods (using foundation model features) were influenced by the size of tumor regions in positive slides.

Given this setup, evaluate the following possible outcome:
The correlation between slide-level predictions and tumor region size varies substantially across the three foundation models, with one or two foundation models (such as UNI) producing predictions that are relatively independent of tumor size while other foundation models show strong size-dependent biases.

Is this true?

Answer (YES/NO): NO